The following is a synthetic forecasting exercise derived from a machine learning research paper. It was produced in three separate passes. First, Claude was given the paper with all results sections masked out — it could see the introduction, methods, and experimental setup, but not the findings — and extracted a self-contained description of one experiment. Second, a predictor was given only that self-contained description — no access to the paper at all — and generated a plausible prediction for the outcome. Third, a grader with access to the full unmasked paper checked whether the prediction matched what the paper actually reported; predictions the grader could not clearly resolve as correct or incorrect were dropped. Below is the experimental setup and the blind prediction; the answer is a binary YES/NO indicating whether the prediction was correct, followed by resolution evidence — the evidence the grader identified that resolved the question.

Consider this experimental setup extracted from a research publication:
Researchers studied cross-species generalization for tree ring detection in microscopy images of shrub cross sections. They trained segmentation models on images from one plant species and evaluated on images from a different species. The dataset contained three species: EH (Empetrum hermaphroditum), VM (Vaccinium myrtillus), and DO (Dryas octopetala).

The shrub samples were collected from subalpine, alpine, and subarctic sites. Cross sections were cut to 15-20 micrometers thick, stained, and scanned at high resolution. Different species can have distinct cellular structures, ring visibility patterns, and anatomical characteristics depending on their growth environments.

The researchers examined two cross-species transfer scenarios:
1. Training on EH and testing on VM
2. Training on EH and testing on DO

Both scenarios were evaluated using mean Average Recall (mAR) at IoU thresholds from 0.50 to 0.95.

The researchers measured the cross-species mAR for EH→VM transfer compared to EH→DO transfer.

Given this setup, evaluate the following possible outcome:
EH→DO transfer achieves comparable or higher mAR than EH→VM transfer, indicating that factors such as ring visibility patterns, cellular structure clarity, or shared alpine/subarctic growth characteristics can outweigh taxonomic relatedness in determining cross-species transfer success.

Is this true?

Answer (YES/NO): NO